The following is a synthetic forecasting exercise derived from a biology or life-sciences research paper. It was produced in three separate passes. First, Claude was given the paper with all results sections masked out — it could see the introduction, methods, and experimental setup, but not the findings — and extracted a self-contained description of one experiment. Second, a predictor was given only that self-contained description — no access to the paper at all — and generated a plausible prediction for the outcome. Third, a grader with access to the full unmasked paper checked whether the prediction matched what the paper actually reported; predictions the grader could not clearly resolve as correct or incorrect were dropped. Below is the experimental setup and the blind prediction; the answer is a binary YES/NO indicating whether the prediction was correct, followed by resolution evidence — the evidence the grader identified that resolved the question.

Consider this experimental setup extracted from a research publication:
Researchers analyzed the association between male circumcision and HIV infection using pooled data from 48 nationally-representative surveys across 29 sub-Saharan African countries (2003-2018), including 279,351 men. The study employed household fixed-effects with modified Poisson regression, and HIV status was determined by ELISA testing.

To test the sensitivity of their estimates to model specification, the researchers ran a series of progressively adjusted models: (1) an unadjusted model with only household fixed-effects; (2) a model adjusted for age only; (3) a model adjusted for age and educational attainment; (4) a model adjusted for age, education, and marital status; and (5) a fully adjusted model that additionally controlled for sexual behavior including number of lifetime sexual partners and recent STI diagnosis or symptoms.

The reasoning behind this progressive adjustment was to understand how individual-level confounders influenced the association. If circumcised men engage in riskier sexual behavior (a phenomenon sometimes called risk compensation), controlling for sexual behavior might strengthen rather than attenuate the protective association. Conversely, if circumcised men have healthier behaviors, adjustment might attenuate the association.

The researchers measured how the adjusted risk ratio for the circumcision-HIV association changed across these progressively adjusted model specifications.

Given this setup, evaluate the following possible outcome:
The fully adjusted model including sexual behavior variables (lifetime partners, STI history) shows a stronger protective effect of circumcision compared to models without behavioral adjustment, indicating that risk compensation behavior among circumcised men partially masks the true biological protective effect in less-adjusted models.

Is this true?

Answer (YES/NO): NO